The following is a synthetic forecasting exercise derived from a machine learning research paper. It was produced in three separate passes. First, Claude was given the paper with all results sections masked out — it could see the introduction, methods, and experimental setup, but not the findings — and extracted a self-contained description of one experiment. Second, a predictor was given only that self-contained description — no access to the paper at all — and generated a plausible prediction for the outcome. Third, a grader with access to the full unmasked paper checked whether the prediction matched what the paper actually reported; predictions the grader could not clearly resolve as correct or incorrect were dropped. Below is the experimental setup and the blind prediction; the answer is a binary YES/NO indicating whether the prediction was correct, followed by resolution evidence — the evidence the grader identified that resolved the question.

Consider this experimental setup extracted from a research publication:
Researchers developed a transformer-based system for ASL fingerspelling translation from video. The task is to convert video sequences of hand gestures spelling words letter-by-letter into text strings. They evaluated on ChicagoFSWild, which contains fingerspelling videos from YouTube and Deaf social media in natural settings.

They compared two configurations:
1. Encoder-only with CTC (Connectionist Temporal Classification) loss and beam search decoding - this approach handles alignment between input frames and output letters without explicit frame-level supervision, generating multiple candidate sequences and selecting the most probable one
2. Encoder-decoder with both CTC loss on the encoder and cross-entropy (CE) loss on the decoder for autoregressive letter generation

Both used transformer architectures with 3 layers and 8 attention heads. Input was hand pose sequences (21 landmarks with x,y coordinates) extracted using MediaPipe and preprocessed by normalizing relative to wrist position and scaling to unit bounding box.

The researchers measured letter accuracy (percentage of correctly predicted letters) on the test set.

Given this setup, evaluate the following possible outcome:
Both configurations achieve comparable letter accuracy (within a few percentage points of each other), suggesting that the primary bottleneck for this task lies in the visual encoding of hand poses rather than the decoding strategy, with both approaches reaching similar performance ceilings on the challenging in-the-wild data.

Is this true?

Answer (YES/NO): NO